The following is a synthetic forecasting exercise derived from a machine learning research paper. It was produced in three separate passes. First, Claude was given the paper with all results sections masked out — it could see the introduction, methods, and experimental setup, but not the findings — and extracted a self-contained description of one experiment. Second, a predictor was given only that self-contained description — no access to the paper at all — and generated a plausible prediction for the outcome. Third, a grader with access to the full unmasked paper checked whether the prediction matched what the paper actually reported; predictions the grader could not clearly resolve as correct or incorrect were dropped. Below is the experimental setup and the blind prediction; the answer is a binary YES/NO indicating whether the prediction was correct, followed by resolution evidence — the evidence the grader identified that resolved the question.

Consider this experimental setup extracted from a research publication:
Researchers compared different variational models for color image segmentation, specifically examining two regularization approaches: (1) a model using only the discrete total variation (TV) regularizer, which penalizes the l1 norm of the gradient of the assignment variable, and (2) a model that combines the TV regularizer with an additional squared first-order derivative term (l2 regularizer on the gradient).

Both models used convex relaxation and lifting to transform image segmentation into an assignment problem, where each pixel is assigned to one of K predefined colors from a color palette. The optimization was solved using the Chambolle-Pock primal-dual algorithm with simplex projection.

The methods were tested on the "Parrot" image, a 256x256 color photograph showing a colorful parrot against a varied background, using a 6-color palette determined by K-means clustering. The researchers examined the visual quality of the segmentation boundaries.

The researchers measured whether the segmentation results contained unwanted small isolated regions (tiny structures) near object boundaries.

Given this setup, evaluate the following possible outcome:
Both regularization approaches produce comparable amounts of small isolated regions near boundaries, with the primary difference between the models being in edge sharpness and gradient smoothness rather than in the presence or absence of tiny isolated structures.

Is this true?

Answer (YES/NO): NO